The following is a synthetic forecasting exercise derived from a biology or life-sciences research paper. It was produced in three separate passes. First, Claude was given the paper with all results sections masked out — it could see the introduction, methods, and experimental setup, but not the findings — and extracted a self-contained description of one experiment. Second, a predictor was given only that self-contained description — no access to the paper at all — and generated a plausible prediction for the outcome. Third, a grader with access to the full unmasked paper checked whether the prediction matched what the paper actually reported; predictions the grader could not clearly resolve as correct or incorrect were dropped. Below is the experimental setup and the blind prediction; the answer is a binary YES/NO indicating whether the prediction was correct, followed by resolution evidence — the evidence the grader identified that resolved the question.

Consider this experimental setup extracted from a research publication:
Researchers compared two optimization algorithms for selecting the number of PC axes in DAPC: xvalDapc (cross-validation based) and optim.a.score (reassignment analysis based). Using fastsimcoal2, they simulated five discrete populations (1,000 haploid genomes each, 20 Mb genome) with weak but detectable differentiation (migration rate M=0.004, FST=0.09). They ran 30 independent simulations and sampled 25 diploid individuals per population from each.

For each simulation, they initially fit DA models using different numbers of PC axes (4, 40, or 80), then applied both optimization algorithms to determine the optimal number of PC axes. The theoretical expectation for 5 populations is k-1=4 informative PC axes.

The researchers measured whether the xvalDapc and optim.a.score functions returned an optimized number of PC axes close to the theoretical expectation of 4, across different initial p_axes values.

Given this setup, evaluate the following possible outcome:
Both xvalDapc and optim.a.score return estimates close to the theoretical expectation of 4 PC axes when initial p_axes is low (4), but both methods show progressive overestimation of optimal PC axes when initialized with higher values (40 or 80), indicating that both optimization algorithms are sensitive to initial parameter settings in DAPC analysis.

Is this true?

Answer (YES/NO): NO